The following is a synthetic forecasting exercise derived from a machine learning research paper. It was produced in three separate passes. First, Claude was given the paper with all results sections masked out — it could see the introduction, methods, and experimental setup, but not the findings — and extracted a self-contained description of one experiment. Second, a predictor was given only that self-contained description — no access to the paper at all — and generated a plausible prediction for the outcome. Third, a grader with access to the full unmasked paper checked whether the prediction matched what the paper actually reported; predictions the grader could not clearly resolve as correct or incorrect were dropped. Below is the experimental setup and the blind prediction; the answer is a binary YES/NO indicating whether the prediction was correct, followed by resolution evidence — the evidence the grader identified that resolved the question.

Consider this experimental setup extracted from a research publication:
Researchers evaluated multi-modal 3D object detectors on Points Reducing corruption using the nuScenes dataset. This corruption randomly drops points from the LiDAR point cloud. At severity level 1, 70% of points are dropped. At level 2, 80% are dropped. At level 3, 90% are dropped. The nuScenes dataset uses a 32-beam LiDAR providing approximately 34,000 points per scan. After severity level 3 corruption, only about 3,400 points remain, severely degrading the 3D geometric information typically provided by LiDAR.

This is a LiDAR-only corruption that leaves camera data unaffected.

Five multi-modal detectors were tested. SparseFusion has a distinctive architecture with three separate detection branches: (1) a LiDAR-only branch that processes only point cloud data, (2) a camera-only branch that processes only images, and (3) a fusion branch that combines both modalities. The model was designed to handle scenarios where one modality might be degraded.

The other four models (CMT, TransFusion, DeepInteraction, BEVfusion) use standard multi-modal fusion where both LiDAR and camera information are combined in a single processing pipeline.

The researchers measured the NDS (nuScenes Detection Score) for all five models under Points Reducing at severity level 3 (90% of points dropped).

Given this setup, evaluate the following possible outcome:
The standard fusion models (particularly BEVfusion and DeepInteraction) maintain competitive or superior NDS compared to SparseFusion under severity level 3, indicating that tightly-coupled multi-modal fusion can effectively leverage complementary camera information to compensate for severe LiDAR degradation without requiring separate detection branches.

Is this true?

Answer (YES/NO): NO